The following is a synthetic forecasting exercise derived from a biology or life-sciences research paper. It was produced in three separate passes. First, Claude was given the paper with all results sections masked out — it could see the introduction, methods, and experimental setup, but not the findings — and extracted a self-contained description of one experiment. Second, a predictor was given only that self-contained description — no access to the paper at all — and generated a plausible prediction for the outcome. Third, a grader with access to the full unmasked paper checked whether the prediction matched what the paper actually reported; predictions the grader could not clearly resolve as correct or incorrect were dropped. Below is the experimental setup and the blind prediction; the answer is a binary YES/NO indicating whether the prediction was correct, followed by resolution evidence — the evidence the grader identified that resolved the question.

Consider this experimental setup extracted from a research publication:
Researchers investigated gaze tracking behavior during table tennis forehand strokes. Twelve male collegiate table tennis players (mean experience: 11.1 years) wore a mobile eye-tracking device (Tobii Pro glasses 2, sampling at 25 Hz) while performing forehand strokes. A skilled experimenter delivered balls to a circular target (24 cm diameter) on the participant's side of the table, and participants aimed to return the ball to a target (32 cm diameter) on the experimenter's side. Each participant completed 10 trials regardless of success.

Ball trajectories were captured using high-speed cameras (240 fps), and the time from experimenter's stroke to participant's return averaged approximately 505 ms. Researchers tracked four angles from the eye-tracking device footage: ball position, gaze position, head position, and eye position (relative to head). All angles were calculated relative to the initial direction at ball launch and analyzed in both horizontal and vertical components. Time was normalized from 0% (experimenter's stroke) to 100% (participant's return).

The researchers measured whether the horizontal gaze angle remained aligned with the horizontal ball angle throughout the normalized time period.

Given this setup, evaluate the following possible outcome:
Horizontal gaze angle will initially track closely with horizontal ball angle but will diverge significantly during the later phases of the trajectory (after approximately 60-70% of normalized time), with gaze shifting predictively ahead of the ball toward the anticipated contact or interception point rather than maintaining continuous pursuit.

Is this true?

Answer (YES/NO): NO